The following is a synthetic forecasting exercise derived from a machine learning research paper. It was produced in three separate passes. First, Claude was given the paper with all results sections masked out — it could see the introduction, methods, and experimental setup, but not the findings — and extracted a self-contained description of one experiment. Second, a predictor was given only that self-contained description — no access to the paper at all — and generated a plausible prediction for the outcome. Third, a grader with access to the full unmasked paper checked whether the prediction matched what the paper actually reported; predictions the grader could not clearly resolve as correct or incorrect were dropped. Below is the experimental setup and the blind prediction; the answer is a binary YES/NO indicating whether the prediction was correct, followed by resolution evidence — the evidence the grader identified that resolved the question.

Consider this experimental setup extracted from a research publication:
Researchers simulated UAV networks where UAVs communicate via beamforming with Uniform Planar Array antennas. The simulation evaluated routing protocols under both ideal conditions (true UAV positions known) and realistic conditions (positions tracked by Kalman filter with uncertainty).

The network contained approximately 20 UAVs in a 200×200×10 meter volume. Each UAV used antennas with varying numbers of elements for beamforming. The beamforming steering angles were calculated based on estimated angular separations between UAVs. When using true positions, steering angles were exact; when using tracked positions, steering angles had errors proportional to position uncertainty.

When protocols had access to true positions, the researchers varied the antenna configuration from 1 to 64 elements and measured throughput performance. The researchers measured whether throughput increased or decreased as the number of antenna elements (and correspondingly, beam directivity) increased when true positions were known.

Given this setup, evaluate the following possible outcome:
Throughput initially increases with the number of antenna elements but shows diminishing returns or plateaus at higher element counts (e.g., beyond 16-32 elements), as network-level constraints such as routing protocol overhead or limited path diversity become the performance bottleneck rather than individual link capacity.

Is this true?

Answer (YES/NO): NO